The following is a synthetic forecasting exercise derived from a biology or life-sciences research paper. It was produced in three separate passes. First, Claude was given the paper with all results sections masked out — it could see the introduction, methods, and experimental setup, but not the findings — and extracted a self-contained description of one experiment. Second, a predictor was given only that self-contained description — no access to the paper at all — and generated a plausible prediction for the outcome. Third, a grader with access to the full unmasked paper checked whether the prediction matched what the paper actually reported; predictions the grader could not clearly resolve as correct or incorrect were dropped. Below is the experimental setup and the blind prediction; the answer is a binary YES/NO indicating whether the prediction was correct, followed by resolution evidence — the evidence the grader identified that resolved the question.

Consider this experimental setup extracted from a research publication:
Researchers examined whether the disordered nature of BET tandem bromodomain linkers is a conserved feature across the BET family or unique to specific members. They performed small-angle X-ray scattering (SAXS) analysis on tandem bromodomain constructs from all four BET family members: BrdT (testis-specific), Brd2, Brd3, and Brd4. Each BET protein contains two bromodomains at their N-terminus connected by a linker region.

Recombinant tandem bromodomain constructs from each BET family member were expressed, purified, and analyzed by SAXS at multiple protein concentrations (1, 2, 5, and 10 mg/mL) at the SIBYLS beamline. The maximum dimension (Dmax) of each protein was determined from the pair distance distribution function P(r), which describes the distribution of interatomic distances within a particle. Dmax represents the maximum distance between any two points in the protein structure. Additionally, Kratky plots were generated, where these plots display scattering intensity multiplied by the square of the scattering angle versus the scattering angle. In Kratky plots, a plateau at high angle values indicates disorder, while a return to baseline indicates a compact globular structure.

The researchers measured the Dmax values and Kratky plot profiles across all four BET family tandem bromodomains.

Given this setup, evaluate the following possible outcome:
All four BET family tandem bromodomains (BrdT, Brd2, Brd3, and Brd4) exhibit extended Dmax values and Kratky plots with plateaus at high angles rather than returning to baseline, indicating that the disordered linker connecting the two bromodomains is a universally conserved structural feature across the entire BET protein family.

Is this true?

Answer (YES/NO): YES